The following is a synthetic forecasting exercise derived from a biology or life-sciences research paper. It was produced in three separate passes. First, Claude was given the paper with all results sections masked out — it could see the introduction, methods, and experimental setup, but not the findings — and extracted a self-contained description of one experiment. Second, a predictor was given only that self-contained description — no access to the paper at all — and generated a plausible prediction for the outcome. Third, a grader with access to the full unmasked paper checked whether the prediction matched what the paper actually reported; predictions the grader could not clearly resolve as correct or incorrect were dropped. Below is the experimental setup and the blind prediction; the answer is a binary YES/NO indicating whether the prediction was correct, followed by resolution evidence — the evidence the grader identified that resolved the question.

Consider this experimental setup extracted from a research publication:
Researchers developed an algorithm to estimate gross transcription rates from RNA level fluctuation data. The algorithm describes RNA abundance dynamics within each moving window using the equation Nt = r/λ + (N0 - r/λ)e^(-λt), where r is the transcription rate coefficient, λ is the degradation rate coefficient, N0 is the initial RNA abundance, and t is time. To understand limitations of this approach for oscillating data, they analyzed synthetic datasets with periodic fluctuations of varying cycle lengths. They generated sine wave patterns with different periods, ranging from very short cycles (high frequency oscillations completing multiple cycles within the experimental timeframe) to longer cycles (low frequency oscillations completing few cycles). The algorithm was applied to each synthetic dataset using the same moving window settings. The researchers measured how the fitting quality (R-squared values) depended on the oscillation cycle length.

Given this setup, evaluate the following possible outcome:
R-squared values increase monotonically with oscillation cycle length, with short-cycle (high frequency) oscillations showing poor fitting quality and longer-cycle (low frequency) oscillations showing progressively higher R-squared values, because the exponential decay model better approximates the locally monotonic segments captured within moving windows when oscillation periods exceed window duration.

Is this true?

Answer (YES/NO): NO